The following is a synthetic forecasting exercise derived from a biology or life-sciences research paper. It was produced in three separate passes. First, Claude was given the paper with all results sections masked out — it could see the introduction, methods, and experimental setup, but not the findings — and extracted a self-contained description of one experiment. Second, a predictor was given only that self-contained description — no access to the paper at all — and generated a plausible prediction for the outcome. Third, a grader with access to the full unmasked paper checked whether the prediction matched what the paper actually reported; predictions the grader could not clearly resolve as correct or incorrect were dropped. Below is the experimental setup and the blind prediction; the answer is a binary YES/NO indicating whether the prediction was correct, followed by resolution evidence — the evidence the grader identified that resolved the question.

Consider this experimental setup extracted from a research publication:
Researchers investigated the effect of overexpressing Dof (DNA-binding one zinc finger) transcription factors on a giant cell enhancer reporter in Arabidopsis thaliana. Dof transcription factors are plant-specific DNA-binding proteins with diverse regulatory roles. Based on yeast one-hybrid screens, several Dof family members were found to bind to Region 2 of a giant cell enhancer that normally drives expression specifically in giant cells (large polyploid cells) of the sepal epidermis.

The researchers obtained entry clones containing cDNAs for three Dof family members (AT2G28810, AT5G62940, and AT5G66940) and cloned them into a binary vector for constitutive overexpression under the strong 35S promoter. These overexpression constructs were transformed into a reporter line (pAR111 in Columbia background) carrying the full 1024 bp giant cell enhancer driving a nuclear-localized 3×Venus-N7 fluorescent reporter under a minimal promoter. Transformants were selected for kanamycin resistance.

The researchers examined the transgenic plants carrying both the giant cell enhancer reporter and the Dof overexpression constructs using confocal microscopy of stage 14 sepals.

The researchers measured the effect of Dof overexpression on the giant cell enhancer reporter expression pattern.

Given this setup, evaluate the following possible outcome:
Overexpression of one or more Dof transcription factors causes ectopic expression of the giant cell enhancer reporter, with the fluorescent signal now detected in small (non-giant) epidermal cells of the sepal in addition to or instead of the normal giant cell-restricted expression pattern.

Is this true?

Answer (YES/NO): NO